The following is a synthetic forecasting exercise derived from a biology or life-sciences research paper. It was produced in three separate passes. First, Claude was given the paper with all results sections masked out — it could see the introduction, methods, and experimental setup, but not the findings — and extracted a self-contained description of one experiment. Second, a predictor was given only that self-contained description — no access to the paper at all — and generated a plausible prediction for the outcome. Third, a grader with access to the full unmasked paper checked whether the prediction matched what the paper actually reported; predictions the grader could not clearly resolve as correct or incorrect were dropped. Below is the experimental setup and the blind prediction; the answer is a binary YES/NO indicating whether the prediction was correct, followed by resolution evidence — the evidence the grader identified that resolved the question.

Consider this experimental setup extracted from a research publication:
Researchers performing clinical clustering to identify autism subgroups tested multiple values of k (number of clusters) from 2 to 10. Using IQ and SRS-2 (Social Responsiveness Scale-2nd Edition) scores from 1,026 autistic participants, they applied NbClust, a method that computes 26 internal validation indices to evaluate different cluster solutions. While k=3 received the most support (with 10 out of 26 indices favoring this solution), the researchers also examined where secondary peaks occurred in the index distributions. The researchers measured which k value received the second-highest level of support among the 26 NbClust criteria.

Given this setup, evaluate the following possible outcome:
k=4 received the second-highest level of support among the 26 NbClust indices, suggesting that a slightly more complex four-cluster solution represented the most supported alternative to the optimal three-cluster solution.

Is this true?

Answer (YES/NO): NO